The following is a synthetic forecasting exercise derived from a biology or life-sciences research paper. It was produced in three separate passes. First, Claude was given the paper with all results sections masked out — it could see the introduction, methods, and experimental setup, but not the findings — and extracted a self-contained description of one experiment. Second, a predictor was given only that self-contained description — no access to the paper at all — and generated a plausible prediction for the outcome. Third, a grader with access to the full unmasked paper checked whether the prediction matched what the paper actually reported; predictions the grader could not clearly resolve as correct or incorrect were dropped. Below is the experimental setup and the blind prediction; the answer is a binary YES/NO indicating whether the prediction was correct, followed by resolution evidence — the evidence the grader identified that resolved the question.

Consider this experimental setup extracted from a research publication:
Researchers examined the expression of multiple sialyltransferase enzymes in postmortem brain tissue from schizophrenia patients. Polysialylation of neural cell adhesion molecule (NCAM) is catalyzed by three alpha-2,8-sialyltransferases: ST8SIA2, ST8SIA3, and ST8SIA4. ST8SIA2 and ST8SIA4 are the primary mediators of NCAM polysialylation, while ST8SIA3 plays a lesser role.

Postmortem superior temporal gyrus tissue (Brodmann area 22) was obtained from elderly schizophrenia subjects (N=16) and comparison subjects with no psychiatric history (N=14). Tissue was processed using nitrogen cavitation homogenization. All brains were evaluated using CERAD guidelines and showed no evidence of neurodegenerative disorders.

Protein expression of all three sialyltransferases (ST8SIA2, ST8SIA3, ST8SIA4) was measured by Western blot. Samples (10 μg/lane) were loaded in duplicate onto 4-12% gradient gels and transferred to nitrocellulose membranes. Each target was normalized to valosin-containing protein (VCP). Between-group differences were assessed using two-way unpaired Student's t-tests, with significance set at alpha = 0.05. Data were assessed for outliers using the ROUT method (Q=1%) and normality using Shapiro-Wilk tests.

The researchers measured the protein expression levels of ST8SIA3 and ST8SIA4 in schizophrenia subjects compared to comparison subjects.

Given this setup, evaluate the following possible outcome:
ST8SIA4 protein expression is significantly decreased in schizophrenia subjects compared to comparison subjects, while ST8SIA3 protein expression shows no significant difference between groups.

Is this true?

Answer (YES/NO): NO